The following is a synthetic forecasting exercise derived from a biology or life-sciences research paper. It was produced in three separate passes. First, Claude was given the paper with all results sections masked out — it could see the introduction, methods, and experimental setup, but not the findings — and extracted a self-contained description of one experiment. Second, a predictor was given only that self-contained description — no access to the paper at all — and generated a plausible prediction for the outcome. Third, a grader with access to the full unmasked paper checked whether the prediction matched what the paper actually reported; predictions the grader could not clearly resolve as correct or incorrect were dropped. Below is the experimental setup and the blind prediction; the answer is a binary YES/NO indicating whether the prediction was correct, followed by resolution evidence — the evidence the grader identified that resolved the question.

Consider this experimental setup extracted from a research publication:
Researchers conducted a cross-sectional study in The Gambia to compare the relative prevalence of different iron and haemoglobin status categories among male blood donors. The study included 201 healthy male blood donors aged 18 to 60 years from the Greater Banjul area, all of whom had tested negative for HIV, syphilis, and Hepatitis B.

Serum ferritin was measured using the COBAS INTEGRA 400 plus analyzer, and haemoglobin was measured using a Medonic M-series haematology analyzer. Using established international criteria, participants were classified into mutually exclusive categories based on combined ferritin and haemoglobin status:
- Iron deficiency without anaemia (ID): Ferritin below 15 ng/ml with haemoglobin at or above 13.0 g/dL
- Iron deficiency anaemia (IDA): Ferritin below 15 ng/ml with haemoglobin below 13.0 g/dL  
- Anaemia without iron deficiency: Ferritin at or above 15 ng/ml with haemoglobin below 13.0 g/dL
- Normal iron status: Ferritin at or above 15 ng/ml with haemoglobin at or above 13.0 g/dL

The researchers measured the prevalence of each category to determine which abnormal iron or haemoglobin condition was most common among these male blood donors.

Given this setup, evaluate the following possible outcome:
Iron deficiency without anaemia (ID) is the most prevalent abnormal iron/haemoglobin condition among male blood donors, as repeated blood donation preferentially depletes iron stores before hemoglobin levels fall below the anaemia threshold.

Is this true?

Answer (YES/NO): YES